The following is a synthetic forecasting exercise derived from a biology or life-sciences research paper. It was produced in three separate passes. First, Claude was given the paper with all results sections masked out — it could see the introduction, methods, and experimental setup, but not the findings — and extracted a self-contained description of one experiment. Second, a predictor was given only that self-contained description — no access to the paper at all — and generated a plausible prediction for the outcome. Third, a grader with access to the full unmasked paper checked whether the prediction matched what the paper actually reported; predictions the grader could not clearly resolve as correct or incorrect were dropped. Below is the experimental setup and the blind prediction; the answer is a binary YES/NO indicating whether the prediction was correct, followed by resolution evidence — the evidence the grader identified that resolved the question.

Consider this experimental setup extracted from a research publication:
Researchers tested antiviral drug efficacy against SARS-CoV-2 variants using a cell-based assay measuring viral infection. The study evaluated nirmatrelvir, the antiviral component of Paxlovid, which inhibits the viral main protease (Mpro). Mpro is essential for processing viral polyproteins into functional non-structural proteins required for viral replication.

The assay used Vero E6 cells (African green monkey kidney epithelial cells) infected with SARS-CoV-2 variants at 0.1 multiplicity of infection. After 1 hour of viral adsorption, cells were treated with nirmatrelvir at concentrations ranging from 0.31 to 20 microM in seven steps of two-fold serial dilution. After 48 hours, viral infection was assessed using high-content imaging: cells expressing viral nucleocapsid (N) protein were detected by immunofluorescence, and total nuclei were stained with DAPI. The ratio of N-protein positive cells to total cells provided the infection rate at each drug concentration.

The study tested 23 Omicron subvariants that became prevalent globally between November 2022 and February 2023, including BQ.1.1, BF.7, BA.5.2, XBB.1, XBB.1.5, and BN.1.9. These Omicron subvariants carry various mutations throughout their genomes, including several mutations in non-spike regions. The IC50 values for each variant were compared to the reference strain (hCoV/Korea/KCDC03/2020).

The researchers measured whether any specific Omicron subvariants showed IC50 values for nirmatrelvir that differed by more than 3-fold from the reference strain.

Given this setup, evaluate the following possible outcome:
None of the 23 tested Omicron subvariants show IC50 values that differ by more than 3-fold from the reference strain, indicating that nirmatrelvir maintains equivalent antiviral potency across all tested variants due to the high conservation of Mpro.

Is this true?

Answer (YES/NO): YES